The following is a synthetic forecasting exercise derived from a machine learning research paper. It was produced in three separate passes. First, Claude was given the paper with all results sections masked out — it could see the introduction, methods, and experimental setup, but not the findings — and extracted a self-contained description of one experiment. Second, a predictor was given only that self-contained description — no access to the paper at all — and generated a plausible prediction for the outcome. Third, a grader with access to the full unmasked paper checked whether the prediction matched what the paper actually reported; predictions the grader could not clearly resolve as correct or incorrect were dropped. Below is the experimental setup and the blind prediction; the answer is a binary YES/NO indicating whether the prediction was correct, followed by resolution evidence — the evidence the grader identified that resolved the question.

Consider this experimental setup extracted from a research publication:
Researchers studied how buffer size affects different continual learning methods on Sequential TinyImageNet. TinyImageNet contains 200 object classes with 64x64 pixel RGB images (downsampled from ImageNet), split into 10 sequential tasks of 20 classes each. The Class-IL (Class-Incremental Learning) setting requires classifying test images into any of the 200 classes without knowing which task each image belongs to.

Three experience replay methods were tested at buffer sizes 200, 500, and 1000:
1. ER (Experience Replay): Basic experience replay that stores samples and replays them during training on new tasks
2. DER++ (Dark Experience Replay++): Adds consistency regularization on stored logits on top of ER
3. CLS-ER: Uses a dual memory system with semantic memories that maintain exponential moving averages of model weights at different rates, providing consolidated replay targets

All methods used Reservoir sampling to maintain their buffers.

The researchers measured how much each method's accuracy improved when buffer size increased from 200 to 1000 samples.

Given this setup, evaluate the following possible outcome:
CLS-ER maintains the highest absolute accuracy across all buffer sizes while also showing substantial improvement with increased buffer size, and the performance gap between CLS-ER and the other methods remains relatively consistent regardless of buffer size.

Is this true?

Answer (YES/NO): NO